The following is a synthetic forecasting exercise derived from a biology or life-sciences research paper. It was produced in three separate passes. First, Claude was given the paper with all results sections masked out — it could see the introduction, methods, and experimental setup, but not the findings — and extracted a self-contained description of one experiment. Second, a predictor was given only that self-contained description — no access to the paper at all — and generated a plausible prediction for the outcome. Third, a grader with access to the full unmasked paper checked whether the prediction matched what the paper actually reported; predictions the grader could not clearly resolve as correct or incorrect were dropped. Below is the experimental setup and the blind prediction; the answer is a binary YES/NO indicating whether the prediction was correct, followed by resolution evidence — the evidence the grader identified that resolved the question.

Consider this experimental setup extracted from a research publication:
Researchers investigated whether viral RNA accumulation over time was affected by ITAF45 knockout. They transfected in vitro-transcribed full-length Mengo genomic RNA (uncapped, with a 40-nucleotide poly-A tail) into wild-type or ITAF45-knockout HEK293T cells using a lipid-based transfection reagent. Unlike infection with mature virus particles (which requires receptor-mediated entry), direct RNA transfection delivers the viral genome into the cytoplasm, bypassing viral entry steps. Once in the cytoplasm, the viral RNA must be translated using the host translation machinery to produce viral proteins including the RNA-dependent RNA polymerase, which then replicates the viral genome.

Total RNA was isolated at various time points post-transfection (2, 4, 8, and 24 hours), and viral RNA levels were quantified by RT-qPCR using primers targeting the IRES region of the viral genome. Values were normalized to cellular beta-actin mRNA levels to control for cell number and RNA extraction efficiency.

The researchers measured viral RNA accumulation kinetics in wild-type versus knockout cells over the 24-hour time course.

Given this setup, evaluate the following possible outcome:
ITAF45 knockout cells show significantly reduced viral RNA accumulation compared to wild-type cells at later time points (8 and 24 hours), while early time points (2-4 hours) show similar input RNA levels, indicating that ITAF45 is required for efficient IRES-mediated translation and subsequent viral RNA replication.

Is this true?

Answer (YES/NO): YES